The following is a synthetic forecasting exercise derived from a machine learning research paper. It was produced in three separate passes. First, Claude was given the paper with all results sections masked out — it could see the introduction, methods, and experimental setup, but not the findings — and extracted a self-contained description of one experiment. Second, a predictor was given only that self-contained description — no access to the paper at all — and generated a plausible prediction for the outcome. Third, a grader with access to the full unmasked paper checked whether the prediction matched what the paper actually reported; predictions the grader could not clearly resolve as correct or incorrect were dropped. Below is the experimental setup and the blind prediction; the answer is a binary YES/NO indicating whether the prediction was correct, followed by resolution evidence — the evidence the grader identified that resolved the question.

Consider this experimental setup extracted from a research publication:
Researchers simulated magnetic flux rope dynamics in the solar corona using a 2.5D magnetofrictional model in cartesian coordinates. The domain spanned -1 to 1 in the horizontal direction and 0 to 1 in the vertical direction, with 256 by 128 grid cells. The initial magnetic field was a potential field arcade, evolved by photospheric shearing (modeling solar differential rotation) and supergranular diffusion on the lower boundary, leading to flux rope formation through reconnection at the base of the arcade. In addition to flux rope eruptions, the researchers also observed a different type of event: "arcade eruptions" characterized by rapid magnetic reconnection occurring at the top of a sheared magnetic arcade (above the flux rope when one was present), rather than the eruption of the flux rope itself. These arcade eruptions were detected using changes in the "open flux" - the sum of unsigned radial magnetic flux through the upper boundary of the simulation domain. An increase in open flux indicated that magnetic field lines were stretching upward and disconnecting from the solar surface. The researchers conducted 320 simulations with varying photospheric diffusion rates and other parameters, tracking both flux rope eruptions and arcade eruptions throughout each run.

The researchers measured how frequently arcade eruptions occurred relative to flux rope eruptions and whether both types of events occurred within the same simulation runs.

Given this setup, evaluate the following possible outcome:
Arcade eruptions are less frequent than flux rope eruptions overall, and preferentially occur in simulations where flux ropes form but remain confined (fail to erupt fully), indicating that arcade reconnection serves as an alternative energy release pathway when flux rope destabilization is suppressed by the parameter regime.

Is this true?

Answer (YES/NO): NO